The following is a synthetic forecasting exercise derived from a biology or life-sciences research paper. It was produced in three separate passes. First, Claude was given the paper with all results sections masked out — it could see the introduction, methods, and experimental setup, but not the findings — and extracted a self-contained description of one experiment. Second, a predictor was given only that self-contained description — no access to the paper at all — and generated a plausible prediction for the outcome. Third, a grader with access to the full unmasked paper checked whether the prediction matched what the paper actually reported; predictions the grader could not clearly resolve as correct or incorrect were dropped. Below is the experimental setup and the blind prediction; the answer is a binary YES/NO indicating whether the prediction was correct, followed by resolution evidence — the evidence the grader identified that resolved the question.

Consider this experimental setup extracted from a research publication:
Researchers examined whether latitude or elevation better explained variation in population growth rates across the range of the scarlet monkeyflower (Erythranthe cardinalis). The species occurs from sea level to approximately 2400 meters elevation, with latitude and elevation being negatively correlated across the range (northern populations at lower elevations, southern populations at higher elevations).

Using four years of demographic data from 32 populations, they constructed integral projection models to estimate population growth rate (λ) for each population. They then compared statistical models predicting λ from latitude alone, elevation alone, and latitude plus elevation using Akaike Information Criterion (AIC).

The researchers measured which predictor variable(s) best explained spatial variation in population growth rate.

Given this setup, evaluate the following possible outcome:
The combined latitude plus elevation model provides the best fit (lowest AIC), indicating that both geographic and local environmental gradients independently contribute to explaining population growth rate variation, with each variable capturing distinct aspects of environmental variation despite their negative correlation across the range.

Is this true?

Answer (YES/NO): NO